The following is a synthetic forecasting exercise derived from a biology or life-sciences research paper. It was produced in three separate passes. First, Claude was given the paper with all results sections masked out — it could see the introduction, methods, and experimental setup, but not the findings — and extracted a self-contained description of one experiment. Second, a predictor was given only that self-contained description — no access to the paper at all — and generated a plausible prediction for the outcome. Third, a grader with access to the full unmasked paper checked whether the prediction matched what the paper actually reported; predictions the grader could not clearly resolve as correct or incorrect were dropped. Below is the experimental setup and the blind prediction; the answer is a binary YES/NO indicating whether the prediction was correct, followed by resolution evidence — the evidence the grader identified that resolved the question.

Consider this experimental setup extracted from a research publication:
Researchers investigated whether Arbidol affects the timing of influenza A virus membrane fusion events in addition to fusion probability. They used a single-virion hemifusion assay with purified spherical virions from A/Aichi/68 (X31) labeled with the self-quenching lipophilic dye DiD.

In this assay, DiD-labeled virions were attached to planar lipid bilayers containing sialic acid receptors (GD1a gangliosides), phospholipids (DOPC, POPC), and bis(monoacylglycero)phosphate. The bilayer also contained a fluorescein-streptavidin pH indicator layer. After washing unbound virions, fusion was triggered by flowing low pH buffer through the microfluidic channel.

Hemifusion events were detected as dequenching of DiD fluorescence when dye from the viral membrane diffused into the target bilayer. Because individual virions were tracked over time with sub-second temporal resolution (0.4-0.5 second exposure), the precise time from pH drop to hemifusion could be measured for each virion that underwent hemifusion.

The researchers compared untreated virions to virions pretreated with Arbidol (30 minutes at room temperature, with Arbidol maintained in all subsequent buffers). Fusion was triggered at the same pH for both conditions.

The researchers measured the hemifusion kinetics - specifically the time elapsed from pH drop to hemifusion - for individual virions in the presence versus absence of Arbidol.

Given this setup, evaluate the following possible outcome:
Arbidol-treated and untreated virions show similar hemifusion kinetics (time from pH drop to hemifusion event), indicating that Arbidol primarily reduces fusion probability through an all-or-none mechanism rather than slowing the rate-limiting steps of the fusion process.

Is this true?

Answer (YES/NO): NO